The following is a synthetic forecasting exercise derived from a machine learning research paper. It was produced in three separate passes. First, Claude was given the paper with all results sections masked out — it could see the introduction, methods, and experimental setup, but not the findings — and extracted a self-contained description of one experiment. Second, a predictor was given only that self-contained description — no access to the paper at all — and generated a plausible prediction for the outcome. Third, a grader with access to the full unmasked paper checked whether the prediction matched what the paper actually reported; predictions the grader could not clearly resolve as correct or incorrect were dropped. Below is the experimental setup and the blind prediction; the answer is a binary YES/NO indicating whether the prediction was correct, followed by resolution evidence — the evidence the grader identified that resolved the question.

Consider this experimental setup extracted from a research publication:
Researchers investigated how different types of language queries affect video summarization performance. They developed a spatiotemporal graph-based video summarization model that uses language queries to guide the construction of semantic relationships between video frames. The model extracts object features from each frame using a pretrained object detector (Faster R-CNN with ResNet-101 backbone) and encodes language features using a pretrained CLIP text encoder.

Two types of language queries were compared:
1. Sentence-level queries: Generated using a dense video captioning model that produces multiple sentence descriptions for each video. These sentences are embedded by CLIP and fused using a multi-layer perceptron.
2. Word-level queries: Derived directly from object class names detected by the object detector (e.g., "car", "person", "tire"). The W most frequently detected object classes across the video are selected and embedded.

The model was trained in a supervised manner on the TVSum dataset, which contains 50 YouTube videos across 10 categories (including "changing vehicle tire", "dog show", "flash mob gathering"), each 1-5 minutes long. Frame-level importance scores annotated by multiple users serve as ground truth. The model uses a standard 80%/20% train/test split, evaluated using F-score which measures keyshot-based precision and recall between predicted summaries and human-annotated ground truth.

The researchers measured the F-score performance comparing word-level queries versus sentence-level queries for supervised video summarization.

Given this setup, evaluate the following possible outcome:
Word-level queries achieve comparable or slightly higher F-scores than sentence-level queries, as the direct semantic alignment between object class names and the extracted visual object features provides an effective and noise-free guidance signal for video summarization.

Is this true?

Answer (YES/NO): YES